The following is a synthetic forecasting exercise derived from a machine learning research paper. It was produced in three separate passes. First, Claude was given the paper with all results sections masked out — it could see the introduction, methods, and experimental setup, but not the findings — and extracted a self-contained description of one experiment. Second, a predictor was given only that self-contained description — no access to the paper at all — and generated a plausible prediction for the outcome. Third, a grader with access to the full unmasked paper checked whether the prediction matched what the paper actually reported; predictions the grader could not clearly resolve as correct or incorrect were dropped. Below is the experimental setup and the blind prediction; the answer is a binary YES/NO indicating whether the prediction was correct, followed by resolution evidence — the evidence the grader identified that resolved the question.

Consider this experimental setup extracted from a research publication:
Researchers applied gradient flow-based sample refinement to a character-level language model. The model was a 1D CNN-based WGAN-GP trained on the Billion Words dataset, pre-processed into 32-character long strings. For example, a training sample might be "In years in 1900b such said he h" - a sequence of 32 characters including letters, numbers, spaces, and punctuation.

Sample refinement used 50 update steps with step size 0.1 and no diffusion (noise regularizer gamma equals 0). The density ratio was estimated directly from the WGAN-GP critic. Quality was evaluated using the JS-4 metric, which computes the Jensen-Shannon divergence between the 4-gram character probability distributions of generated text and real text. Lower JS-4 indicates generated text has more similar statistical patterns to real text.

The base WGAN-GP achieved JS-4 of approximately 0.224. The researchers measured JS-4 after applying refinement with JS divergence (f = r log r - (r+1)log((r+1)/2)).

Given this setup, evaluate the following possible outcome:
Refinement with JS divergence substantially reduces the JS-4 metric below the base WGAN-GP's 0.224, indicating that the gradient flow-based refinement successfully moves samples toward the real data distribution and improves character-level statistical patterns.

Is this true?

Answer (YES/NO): YES